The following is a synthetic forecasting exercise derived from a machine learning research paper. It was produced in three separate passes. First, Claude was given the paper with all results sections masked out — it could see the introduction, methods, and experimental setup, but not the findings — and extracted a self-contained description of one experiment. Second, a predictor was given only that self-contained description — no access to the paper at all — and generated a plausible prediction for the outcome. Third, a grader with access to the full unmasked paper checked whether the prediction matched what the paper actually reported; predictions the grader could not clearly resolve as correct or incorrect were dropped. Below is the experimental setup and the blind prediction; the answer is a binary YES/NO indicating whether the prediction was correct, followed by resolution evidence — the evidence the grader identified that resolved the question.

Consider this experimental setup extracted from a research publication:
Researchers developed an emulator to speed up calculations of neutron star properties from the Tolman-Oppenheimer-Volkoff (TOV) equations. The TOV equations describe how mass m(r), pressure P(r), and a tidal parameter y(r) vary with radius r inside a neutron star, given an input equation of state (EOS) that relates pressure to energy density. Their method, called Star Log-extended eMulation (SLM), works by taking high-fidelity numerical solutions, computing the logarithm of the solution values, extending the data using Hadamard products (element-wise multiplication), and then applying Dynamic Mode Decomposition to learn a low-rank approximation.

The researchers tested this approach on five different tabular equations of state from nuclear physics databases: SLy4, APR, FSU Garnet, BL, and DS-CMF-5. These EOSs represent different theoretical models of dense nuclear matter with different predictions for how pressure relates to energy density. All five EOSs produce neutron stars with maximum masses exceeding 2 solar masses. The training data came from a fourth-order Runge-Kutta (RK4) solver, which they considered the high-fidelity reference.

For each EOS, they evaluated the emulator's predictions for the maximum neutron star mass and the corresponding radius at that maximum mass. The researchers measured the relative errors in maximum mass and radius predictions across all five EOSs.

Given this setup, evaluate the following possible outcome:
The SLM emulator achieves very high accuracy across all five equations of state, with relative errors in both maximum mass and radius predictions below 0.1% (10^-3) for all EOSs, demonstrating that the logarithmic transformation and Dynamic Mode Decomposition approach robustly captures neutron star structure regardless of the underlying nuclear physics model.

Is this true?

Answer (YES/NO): NO